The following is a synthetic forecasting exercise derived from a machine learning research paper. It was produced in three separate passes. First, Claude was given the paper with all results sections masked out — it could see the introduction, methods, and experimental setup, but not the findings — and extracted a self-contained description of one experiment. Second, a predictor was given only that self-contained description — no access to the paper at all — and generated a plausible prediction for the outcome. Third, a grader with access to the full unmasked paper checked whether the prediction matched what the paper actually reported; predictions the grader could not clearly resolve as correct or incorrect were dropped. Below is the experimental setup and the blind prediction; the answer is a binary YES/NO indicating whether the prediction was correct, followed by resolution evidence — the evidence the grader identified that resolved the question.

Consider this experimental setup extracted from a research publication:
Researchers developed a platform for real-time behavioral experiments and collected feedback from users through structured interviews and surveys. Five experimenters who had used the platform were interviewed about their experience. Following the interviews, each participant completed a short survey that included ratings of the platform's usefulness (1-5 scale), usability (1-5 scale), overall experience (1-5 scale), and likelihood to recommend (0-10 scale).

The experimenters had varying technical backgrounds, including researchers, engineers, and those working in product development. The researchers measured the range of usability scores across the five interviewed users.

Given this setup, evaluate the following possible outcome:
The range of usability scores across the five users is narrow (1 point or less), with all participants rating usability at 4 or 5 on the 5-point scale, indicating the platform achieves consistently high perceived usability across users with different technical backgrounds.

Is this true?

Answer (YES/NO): NO